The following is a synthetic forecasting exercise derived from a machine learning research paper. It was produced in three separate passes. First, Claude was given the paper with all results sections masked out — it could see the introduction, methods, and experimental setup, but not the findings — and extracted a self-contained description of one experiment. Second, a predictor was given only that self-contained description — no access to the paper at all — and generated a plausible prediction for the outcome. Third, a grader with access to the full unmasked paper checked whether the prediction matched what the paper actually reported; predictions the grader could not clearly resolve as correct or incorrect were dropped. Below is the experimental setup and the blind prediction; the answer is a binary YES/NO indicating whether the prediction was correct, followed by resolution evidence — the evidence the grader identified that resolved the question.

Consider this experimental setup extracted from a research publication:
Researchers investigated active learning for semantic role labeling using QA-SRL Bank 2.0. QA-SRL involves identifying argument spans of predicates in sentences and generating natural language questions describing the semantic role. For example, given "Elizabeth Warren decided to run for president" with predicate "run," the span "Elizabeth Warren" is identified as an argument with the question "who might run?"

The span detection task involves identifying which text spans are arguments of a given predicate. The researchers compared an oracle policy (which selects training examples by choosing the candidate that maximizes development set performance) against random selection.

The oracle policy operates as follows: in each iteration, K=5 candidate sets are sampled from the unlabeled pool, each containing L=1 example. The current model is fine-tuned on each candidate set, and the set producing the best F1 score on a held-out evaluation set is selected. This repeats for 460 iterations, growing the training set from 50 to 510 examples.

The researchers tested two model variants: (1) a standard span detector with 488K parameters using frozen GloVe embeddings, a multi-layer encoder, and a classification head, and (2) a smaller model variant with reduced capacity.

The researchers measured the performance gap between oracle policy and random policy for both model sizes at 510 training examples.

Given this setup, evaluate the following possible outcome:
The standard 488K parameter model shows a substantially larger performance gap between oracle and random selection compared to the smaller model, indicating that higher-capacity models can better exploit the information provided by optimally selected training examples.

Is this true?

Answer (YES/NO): NO